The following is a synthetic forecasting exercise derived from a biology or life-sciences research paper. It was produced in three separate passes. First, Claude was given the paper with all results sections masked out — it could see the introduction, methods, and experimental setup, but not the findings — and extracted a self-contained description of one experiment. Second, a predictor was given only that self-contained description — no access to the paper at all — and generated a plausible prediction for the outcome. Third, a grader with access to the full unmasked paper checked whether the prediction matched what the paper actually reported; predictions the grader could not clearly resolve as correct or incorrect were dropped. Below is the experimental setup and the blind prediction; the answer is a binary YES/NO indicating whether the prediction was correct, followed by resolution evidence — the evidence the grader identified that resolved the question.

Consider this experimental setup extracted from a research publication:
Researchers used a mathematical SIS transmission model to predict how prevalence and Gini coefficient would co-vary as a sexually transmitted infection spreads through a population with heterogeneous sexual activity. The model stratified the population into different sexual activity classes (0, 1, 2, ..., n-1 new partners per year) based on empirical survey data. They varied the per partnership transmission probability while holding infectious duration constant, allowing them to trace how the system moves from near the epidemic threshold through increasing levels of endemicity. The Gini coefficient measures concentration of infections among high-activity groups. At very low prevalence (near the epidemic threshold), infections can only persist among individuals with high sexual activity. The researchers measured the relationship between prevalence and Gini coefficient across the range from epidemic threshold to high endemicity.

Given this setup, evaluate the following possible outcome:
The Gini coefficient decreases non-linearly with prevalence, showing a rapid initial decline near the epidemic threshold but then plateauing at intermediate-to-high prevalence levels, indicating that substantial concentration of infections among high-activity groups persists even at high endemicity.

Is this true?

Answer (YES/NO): NO